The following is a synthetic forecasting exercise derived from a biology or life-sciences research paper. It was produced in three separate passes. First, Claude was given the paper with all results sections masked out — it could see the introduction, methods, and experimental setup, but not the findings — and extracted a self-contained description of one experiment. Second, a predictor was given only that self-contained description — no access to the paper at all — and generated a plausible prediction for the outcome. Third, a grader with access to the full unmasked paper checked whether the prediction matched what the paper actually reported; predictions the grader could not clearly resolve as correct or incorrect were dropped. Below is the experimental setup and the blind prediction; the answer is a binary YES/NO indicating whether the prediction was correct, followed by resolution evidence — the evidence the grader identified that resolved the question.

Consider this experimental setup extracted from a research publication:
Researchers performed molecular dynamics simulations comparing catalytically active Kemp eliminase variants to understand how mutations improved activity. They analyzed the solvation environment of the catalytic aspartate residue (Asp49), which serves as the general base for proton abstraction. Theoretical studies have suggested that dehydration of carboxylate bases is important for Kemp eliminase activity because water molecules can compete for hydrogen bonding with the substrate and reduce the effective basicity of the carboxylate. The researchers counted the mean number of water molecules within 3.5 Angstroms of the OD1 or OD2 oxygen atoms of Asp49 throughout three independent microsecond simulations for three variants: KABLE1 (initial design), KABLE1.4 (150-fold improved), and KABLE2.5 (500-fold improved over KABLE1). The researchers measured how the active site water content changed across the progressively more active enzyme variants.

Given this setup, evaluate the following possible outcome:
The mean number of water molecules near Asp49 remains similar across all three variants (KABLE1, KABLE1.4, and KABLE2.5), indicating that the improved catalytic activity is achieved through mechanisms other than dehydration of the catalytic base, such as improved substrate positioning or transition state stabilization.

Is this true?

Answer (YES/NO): NO